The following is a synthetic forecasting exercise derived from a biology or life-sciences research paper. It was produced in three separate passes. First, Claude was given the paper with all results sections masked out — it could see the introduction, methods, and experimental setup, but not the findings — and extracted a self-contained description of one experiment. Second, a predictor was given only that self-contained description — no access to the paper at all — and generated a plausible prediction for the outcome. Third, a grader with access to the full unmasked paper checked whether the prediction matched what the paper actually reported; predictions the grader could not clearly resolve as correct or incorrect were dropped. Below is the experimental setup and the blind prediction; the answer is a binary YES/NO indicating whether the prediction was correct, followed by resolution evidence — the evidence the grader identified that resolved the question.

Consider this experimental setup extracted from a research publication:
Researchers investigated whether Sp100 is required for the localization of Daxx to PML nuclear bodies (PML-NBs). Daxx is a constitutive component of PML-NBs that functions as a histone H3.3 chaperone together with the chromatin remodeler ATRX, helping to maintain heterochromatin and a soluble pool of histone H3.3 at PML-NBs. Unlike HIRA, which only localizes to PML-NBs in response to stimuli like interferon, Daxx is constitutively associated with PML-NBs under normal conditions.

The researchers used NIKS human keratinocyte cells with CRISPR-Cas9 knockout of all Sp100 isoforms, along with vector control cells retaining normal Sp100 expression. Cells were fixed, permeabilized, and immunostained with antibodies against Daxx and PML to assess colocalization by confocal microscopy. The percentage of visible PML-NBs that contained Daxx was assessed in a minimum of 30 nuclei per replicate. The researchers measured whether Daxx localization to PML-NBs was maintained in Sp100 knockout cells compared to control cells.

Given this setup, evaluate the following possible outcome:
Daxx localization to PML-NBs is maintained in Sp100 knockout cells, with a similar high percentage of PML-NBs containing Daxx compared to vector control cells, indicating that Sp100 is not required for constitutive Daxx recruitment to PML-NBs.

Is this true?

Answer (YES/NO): YES